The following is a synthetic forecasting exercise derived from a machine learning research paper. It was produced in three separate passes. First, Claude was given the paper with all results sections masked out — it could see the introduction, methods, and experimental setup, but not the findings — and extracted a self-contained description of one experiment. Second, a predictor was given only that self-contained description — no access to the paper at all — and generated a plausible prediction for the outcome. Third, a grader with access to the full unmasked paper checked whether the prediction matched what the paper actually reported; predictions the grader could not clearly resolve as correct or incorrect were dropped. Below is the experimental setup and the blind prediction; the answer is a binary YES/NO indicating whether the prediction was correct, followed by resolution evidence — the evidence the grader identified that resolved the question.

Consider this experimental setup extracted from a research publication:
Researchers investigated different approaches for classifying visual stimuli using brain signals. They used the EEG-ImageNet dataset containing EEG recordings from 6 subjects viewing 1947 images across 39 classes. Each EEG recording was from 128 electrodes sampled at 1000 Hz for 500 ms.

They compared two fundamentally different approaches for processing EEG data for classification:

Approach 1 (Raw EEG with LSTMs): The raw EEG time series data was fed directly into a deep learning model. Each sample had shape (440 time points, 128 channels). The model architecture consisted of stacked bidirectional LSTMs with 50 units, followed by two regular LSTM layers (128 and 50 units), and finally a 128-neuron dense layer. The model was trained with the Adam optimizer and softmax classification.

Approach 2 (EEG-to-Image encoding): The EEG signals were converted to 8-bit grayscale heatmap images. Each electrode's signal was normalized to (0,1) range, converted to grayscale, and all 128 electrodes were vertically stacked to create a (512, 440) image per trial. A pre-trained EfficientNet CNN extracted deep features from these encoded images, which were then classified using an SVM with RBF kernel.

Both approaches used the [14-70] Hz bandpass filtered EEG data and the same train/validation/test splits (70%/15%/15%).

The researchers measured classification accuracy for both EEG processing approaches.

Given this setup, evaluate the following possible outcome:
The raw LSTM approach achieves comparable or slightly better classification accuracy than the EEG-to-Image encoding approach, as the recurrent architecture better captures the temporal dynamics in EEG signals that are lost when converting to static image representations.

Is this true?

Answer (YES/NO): NO